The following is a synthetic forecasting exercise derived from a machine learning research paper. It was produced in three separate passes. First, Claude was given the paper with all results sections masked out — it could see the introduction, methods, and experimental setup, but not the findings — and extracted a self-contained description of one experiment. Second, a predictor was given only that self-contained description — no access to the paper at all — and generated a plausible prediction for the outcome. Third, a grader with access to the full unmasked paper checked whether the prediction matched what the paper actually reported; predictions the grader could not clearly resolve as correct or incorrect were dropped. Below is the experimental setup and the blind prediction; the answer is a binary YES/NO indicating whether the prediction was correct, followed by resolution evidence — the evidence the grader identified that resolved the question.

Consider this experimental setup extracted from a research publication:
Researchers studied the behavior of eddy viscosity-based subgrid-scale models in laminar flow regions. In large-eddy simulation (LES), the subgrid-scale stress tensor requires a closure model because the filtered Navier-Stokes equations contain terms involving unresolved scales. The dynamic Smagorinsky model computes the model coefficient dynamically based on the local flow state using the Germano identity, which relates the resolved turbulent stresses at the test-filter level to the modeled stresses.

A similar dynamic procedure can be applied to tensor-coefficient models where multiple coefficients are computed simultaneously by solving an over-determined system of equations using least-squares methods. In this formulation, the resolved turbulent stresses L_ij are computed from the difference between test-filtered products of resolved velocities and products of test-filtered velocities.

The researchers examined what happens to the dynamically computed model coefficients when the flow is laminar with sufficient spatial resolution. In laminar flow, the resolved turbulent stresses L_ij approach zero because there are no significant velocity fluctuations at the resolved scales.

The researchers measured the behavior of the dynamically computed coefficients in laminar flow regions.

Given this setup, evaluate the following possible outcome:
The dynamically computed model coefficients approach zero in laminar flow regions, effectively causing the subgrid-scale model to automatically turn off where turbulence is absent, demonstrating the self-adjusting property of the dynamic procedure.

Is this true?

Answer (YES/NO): YES